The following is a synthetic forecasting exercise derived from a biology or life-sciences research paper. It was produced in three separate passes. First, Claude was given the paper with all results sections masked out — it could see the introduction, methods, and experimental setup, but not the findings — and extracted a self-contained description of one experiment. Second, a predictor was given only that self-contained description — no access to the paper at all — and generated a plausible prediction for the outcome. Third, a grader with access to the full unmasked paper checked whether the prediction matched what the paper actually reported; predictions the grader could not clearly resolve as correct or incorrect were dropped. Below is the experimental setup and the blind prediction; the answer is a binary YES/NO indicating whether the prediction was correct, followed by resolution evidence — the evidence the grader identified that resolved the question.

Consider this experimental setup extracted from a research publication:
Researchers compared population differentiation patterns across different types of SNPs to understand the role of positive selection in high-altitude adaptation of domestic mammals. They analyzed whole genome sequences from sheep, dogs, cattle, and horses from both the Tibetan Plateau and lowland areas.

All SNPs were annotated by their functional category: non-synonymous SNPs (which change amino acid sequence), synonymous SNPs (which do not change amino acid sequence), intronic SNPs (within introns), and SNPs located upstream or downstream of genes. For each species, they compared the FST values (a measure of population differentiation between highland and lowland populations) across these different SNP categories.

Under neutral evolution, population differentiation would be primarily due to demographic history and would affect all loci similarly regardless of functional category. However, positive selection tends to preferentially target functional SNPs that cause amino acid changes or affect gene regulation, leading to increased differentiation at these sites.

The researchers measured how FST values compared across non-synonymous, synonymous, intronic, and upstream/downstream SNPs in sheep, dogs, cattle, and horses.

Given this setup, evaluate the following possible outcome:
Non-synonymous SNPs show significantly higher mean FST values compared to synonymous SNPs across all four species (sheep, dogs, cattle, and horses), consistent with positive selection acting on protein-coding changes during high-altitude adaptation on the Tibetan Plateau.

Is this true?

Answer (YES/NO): YES